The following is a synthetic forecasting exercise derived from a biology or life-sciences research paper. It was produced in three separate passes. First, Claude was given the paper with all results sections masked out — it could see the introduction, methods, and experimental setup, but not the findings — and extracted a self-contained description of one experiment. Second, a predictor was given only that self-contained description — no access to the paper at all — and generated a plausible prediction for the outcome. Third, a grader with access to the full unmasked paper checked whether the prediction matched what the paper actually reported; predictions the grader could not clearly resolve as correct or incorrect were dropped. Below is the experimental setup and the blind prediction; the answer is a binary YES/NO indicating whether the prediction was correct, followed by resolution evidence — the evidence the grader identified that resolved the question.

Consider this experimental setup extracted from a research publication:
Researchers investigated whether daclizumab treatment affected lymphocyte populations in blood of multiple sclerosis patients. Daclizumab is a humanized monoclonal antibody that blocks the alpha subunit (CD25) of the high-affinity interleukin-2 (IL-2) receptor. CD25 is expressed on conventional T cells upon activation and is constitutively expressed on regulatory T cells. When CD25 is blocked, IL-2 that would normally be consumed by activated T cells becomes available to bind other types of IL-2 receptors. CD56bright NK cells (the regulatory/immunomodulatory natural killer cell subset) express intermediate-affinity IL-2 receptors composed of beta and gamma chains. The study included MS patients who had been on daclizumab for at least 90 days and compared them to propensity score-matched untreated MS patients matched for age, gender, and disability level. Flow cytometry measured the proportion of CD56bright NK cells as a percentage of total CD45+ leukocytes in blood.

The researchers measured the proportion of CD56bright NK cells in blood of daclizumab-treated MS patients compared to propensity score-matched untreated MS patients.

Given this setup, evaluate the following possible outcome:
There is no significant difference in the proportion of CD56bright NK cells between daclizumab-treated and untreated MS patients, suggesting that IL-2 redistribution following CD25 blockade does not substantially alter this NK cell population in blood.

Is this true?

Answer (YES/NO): NO